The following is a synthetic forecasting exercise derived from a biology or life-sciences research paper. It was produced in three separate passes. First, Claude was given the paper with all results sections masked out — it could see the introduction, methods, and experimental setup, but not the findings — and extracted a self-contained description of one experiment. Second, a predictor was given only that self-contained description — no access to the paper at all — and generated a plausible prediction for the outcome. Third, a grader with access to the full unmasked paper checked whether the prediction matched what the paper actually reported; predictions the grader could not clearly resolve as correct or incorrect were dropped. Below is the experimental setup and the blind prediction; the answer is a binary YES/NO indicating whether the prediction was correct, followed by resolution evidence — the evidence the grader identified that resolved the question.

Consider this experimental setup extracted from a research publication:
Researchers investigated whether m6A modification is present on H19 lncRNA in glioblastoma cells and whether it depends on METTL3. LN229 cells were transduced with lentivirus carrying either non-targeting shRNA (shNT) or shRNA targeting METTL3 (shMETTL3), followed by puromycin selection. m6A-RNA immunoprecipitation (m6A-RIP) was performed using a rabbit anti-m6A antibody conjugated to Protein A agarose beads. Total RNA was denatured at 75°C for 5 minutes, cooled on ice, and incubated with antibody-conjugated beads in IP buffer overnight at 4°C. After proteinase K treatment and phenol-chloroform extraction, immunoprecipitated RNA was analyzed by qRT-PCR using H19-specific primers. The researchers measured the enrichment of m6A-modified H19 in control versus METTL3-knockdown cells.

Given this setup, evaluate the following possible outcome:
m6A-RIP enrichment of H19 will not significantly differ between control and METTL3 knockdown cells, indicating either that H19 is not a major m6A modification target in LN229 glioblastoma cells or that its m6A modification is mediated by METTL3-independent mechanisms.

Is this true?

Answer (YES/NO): NO